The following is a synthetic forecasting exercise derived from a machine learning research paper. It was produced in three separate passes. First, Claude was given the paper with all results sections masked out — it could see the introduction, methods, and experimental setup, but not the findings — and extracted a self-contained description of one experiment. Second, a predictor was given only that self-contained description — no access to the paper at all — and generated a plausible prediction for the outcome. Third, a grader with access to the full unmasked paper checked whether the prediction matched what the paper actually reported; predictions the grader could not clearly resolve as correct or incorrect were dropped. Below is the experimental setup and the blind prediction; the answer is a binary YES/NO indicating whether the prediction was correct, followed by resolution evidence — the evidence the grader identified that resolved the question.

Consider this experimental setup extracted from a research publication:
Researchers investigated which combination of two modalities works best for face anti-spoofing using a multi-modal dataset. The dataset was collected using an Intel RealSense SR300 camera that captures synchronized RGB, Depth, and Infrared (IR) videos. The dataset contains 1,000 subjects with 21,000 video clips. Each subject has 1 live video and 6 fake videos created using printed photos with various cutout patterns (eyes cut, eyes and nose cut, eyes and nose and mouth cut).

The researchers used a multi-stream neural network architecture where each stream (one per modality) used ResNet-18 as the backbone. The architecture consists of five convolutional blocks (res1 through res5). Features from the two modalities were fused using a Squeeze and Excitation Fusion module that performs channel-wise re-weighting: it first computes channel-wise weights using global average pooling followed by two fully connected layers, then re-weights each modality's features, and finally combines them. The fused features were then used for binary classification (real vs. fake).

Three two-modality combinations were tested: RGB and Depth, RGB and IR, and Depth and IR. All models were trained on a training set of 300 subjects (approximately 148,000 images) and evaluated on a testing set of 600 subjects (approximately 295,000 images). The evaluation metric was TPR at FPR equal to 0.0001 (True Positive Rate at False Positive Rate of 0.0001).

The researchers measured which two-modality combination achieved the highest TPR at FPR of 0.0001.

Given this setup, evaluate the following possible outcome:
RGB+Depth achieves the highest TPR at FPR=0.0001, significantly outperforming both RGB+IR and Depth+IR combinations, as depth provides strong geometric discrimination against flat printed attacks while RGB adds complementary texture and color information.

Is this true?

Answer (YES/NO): NO